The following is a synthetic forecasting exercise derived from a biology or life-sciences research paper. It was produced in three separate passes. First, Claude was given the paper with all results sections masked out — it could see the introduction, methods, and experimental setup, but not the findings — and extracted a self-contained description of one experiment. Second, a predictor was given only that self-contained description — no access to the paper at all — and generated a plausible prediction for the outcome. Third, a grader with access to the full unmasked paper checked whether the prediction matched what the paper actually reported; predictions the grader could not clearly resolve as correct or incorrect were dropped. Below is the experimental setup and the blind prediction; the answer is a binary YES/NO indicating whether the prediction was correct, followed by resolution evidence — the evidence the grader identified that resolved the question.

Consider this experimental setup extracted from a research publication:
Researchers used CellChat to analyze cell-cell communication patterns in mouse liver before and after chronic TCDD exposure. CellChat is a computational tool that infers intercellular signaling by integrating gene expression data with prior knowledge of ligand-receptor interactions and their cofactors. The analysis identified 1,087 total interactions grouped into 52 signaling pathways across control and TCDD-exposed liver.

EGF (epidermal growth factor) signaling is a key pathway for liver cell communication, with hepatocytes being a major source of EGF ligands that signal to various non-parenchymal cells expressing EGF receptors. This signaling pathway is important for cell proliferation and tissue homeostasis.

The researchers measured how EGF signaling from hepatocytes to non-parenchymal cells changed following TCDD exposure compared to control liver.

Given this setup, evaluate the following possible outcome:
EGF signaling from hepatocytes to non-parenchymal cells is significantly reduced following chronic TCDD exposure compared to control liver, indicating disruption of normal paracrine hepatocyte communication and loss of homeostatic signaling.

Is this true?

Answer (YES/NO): YES